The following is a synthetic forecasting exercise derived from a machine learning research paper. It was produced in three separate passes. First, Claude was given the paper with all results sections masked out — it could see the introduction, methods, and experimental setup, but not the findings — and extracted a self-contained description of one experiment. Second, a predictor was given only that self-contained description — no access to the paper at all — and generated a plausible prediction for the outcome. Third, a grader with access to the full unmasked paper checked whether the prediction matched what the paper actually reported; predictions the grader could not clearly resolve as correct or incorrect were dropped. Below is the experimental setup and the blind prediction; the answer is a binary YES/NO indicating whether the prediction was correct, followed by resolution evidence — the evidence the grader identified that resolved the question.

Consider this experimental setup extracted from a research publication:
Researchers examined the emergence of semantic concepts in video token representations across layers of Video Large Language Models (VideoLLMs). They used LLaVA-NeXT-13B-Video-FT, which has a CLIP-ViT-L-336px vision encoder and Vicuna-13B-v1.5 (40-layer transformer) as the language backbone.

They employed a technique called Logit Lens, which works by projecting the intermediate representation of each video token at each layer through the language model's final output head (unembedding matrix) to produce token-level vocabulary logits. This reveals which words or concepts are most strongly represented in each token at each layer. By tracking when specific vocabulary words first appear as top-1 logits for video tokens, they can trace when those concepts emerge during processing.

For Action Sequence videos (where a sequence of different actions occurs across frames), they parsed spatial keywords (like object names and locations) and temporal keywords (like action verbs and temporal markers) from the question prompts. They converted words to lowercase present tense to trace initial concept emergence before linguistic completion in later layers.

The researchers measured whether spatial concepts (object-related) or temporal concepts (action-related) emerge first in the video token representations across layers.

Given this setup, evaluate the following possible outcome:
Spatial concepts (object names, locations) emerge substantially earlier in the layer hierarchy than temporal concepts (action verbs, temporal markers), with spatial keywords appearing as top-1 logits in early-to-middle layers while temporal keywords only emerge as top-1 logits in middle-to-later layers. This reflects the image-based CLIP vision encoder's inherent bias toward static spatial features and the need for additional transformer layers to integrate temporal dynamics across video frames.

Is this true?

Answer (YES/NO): YES